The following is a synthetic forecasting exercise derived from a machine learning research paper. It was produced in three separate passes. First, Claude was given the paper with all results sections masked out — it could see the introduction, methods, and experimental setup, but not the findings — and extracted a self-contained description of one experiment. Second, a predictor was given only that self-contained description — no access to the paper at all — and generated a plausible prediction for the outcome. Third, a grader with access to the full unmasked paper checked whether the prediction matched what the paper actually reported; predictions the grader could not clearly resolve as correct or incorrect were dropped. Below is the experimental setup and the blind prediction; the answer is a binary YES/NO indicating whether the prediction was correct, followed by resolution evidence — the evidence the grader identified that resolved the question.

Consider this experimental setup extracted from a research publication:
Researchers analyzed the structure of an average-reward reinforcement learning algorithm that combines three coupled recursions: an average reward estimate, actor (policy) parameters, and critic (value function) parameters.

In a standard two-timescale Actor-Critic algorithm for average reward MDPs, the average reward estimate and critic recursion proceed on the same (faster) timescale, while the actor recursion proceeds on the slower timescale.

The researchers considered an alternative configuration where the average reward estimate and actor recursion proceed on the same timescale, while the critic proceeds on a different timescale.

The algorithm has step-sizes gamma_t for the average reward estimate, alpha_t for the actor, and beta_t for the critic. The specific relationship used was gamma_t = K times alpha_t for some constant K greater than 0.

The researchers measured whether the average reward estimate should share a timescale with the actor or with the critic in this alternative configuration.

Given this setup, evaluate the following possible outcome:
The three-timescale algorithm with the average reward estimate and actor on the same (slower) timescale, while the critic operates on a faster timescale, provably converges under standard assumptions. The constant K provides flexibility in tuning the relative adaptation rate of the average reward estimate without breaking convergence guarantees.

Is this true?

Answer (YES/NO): NO